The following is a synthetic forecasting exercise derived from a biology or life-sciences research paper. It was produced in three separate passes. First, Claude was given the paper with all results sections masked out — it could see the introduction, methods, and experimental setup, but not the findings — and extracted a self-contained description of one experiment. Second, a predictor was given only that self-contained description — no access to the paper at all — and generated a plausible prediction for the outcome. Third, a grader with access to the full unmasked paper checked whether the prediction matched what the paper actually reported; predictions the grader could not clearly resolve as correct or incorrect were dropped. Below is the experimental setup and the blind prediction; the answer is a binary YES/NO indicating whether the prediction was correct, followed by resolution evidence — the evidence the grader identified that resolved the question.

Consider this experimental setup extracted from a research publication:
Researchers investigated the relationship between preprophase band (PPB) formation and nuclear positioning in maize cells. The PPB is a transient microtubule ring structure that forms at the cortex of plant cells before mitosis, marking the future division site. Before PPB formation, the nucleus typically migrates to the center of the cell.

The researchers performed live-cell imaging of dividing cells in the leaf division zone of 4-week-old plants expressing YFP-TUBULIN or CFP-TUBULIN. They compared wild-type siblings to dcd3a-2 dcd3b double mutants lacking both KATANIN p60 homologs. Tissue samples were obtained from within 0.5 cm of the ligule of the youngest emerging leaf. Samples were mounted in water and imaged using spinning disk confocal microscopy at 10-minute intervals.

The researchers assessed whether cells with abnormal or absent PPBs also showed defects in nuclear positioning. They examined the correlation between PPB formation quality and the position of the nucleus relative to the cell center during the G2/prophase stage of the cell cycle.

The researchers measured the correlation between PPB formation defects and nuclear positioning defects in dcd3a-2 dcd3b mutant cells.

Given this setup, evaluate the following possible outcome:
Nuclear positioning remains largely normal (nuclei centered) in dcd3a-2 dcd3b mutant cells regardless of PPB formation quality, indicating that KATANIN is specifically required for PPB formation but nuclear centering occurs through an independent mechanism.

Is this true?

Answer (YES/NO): NO